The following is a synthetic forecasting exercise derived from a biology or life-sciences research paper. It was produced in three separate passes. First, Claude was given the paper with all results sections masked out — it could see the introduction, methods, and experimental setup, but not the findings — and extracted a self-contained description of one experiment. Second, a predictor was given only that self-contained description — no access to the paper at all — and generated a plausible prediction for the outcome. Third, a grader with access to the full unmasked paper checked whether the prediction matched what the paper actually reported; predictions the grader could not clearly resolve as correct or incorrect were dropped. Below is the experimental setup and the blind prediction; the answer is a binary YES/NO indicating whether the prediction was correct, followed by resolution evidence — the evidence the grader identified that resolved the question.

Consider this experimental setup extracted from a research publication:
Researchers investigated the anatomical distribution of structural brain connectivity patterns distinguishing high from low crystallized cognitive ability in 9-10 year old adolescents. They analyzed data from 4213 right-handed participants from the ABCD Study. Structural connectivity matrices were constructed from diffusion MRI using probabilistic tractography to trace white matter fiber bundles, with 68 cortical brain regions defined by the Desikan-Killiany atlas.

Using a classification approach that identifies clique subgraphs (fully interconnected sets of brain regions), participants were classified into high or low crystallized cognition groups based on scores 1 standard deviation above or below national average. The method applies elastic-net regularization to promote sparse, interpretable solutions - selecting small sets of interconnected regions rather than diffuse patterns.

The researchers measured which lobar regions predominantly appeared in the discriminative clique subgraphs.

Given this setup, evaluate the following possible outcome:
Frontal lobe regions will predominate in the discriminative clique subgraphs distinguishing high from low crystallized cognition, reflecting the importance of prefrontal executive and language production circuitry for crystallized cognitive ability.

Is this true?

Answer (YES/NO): NO